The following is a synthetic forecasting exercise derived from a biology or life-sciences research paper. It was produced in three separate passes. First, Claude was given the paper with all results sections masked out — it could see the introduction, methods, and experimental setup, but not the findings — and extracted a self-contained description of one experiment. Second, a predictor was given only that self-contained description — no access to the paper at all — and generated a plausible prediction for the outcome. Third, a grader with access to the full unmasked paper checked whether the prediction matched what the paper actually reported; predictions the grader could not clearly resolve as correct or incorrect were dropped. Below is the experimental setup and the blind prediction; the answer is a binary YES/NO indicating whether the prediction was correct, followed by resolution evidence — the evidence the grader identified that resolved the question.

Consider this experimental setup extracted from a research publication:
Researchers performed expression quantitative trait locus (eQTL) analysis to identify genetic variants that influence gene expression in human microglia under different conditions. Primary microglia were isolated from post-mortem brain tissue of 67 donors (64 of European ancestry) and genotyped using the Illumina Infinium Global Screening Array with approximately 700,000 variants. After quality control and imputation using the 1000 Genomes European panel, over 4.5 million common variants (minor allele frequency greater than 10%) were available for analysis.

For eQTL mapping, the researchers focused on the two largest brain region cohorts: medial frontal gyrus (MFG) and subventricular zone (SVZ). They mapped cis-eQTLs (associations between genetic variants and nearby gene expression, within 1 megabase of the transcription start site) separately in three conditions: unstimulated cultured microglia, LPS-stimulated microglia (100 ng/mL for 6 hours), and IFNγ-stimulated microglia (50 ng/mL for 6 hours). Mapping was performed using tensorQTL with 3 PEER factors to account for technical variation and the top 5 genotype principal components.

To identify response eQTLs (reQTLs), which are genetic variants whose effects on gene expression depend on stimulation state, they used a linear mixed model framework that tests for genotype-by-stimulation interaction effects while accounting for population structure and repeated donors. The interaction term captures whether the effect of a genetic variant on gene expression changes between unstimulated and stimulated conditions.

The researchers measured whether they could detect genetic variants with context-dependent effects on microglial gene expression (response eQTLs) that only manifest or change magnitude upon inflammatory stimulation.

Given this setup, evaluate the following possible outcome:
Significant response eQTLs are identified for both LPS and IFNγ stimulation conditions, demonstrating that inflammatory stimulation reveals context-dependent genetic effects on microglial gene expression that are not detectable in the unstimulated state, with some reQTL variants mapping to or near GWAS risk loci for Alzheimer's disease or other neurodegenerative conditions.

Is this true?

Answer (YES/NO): NO